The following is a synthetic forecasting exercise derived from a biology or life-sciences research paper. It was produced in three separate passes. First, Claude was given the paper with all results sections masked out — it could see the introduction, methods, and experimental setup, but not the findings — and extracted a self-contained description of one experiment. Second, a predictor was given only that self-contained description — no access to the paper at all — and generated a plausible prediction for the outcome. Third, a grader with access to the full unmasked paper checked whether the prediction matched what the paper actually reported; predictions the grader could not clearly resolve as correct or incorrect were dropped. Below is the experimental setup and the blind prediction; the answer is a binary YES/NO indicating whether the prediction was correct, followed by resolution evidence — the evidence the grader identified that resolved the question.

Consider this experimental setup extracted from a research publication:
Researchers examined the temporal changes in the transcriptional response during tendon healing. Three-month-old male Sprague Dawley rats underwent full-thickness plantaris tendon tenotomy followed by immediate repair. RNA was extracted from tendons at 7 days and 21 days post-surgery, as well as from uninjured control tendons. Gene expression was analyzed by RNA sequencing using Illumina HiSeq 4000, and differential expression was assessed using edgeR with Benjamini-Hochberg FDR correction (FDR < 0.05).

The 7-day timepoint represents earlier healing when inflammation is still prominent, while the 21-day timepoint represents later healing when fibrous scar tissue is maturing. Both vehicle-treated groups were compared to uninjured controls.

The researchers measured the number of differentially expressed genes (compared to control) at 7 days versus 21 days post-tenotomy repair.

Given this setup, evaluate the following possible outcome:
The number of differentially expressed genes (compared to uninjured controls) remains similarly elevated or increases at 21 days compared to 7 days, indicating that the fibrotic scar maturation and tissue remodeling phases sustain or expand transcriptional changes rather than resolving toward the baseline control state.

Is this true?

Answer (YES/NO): NO